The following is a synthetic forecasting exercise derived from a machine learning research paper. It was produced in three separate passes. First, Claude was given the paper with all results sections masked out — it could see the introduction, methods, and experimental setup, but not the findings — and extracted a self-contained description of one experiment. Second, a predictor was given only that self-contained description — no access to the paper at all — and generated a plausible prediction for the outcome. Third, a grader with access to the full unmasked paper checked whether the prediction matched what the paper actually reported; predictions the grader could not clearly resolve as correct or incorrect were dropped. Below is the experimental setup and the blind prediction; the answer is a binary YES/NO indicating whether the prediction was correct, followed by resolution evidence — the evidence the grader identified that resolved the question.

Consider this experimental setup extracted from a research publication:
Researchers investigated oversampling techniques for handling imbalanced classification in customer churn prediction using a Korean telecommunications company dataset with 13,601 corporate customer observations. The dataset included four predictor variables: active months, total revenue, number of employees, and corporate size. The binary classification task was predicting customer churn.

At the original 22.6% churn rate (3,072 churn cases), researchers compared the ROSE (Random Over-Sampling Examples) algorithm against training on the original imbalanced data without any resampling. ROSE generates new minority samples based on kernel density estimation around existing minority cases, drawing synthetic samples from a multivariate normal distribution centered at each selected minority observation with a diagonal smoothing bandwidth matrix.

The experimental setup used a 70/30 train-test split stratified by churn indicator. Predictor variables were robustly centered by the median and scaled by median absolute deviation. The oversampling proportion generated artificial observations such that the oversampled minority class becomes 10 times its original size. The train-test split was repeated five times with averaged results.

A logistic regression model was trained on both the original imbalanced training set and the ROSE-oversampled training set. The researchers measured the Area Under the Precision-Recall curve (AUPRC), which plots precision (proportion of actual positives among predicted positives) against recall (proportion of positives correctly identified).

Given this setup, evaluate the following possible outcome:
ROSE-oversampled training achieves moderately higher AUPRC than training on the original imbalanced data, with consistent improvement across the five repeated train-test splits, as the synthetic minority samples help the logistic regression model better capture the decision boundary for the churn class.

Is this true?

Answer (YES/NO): NO